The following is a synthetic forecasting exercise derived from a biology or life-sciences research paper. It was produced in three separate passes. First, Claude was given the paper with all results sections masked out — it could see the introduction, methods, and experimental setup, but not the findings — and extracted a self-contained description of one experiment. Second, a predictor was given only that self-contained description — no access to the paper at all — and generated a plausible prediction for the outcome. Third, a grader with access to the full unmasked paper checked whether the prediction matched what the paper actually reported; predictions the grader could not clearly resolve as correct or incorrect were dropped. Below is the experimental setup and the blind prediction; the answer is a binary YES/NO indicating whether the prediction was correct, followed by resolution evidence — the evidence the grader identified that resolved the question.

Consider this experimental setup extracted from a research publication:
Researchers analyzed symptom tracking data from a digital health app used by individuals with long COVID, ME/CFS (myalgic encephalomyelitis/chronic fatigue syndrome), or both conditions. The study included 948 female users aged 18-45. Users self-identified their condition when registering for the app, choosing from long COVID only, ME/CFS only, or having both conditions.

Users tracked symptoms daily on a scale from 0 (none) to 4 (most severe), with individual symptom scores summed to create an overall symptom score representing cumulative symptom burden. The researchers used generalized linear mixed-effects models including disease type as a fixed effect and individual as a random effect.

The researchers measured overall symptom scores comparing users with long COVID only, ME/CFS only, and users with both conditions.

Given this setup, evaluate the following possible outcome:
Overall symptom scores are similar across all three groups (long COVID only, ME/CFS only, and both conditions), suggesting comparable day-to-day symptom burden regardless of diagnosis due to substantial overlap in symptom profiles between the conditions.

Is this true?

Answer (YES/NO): NO